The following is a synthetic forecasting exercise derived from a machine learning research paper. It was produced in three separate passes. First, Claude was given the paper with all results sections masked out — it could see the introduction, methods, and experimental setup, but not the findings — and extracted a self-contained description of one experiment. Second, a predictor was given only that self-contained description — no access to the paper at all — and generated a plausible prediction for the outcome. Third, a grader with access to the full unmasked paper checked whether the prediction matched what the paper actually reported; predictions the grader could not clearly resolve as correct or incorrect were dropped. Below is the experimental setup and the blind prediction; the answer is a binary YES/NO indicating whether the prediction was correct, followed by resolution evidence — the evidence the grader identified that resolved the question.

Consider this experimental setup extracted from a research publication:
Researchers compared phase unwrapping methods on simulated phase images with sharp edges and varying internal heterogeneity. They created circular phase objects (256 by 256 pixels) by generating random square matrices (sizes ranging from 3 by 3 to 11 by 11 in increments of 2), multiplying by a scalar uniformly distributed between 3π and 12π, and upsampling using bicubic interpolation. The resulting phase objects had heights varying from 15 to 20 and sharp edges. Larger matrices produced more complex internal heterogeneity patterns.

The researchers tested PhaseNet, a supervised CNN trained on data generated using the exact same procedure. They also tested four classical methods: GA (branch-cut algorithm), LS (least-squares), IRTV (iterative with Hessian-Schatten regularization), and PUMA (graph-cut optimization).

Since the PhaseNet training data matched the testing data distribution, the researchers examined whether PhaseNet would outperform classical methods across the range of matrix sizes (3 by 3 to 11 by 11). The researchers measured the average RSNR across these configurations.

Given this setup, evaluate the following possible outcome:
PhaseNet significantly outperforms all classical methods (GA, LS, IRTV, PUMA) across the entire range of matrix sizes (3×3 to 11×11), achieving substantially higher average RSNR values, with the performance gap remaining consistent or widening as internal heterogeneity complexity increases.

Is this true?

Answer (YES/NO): NO